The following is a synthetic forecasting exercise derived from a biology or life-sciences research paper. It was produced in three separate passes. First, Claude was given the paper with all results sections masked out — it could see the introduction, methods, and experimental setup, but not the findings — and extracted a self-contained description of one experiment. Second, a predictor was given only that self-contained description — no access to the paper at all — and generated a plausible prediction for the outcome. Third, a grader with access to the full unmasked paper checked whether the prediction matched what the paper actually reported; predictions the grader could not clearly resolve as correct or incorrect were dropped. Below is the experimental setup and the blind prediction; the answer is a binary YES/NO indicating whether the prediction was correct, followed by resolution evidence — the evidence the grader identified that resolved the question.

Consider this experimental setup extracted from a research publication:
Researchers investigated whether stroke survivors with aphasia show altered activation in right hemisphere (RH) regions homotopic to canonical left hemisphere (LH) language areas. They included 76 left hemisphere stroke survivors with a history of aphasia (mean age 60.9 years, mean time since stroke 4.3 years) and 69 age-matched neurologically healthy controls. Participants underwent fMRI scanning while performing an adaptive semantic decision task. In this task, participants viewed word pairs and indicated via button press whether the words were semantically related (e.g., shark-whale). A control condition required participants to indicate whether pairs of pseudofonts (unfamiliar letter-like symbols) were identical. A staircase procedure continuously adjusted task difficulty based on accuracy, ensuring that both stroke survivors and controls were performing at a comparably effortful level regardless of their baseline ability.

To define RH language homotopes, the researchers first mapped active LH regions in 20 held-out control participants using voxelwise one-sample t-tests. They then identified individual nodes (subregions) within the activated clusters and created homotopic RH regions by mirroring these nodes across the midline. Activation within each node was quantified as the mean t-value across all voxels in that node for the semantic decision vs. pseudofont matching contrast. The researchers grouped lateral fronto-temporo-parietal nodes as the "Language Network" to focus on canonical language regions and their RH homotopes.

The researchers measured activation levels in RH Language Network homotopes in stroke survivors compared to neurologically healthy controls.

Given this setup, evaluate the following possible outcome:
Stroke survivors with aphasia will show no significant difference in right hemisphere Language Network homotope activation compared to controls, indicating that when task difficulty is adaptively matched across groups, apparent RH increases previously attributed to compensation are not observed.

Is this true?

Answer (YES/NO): NO